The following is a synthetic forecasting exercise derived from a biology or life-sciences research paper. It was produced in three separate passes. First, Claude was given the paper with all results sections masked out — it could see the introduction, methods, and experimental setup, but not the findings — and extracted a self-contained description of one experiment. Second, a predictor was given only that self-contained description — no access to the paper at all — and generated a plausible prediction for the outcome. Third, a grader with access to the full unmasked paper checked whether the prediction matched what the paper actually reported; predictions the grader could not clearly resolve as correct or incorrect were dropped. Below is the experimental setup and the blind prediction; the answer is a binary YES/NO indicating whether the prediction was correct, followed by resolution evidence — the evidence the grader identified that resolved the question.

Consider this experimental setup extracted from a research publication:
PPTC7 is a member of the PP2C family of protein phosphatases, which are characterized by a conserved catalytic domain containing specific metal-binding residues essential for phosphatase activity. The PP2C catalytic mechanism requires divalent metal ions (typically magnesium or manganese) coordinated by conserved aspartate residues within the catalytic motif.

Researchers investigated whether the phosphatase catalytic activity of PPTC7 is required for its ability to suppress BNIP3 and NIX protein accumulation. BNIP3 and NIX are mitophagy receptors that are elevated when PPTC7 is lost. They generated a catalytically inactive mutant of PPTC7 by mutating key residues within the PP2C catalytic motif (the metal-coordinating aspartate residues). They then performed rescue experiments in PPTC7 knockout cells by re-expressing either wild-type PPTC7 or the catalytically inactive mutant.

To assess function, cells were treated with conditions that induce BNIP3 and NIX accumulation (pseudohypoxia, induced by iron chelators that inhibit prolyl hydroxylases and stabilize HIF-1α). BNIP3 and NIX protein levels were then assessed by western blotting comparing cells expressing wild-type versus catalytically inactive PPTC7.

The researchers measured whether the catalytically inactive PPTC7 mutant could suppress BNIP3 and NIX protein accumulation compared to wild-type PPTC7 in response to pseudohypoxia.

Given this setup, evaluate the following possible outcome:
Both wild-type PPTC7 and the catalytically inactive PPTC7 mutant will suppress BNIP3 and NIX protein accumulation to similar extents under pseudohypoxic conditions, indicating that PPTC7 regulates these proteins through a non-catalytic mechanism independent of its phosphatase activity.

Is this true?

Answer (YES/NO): NO